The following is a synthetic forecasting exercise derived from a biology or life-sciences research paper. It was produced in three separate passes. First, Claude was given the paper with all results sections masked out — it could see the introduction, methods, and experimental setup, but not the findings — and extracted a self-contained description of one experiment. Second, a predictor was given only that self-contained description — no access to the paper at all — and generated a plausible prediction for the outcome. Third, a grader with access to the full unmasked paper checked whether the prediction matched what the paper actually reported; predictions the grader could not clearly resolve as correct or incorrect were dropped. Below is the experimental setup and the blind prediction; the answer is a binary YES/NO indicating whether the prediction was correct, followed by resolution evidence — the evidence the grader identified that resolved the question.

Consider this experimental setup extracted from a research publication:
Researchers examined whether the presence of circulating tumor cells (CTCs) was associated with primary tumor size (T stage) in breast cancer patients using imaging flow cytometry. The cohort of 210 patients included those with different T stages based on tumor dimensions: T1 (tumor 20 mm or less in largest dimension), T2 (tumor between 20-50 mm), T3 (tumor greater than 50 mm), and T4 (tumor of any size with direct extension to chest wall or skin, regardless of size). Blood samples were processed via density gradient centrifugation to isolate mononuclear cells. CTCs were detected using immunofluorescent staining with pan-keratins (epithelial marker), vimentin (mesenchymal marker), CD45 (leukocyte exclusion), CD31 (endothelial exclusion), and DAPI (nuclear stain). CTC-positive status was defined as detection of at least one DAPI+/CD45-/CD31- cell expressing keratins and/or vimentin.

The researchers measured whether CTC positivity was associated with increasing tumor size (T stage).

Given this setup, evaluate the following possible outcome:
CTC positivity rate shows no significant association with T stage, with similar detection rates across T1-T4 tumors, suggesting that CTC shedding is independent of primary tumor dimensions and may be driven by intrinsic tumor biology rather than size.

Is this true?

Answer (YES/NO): YES